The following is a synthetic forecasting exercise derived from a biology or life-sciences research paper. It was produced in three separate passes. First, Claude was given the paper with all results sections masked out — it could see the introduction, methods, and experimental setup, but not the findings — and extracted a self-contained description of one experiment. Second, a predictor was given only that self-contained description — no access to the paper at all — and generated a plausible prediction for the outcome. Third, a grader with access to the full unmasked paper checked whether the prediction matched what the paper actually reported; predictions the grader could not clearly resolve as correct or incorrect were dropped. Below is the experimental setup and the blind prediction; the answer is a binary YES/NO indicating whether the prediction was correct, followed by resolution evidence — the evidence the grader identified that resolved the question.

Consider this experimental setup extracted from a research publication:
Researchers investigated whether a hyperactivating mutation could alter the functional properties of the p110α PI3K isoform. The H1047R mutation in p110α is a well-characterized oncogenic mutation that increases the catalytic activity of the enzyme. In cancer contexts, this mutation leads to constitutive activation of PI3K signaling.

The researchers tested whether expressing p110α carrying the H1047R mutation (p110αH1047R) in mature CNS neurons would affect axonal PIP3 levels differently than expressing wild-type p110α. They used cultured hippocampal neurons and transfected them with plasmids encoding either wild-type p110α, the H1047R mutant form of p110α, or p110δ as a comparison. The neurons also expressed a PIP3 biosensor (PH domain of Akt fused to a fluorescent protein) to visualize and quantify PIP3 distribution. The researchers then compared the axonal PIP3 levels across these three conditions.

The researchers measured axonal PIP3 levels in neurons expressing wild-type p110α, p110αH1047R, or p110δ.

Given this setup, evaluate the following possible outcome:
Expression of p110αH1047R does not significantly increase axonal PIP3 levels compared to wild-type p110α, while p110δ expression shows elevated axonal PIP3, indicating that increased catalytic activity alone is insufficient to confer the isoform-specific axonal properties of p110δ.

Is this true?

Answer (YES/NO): NO